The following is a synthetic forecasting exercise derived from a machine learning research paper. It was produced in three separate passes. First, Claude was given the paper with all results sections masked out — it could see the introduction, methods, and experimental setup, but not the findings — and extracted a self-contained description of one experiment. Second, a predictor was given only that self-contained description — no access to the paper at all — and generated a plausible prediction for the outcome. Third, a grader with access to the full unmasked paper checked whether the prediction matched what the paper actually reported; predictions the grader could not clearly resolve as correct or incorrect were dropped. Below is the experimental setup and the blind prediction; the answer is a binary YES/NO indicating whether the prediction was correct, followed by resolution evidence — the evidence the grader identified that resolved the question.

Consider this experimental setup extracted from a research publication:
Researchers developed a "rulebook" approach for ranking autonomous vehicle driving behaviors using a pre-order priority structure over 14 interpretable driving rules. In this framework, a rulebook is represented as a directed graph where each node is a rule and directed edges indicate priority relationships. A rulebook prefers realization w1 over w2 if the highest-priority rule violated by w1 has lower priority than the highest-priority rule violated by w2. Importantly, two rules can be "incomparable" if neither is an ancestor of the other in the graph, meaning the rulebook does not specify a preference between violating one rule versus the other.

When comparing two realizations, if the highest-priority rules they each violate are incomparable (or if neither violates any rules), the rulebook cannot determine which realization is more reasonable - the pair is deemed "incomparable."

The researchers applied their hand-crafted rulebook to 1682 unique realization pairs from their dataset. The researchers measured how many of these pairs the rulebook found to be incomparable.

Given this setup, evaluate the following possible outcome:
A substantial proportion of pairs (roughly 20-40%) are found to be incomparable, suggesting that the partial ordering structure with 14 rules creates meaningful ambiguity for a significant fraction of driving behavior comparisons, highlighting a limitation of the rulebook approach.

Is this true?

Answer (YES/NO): NO